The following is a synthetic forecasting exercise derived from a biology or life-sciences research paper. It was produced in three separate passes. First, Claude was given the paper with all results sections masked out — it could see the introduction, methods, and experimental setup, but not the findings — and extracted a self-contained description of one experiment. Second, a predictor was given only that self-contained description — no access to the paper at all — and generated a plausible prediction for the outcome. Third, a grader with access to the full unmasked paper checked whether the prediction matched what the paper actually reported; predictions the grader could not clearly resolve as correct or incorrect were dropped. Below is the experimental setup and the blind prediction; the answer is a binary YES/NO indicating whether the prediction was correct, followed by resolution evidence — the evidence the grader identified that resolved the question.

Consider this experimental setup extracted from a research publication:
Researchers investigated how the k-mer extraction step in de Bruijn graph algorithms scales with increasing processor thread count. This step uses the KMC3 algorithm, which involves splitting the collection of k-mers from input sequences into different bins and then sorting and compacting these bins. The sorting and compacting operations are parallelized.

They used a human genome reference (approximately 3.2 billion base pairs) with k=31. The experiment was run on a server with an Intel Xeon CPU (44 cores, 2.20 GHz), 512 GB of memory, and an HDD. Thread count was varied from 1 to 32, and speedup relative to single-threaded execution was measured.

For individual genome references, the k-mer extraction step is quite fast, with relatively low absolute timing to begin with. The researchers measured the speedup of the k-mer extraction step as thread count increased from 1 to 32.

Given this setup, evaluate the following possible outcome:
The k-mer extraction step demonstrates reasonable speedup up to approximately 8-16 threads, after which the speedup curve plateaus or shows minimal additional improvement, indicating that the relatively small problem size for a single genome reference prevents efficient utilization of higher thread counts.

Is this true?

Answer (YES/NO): YES